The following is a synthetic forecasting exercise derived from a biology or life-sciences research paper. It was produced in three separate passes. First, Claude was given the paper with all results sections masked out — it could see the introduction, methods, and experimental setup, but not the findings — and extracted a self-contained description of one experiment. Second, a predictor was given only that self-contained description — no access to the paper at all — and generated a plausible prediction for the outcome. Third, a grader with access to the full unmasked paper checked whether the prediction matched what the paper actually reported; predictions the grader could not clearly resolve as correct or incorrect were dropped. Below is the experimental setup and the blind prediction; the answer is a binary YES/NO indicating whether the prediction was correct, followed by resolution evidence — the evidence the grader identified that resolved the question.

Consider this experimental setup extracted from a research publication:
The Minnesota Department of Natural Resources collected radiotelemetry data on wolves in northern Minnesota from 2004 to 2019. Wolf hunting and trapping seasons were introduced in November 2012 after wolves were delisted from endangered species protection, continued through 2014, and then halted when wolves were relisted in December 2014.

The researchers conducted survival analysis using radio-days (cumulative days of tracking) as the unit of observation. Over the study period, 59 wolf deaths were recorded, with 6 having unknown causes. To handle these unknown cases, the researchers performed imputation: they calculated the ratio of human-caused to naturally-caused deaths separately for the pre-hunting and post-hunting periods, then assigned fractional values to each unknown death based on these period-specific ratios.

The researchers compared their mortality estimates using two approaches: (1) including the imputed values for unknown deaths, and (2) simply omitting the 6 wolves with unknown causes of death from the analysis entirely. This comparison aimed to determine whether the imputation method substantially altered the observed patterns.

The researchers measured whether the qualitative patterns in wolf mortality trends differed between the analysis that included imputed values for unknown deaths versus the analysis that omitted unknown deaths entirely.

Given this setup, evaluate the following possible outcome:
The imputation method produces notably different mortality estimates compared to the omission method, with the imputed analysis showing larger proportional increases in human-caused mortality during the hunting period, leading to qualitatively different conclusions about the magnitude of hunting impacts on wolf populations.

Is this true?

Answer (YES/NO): NO